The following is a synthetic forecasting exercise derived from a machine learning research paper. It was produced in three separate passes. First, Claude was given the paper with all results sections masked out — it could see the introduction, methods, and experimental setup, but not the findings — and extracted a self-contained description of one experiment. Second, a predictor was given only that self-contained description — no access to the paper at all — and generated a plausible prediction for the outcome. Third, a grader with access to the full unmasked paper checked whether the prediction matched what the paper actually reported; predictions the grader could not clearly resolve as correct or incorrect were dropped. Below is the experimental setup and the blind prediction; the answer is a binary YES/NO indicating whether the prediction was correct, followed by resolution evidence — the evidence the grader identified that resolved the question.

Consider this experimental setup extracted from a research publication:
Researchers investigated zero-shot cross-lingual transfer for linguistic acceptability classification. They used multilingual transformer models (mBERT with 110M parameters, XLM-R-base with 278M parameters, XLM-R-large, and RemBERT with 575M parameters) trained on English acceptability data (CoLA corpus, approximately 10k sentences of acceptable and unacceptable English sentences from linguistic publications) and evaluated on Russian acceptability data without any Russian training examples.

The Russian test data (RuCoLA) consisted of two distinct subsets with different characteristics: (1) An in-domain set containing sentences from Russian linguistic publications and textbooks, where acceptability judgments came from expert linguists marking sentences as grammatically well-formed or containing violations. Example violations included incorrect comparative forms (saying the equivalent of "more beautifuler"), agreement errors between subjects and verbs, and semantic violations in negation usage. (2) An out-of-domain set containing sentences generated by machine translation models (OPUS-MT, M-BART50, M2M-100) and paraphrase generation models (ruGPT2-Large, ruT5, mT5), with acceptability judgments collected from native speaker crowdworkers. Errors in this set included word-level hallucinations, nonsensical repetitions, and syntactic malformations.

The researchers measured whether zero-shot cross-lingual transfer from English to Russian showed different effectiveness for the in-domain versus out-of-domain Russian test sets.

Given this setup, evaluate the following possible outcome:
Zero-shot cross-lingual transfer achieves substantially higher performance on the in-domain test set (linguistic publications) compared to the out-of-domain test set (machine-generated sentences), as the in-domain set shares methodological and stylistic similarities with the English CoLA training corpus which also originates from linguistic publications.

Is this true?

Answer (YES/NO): NO